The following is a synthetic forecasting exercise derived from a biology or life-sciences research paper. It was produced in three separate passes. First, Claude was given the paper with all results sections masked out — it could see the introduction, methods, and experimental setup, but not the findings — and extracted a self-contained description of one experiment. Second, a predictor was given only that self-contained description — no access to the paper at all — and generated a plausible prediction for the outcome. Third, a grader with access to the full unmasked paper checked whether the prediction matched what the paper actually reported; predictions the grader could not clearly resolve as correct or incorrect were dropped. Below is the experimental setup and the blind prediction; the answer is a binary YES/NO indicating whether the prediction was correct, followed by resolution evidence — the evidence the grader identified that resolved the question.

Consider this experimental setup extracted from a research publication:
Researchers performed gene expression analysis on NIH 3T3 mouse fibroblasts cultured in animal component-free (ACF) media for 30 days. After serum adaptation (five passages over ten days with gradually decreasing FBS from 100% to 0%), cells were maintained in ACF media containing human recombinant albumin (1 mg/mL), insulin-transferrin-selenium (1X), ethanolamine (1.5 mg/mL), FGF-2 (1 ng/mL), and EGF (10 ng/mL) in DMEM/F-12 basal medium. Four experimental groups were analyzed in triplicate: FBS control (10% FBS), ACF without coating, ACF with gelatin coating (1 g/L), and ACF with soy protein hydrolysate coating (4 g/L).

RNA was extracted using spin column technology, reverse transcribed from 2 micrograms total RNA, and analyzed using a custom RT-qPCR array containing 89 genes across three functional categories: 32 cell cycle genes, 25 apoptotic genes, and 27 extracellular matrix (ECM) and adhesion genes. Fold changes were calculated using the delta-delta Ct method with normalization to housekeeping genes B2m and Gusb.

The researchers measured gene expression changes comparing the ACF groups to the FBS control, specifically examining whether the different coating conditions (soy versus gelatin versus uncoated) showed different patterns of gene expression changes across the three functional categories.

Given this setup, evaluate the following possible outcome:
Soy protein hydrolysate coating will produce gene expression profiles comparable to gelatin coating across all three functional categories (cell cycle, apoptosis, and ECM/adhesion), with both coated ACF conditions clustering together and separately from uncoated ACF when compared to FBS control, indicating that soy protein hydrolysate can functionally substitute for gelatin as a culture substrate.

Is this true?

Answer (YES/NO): NO